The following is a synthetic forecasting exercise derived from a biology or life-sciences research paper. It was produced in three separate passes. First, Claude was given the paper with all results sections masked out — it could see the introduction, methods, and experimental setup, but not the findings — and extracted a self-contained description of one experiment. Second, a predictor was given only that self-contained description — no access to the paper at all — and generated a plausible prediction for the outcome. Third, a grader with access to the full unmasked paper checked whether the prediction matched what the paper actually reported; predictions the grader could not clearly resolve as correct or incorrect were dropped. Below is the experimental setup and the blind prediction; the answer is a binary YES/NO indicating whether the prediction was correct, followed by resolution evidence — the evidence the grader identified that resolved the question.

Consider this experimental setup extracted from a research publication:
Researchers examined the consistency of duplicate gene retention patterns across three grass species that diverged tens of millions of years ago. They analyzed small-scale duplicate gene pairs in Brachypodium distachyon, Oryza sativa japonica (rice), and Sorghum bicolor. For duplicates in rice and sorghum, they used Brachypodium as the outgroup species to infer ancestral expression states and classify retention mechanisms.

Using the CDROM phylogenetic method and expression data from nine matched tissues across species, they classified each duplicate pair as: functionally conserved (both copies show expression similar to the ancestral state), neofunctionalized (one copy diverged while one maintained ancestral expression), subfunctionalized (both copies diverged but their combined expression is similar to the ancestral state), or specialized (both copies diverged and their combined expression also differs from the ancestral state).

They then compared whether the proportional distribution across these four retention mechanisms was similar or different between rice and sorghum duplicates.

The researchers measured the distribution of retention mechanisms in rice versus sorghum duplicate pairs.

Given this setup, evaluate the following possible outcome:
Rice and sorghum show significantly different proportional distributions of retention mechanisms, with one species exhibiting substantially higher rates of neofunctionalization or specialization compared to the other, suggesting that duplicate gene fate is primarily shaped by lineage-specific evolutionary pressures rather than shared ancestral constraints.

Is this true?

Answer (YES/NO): NO